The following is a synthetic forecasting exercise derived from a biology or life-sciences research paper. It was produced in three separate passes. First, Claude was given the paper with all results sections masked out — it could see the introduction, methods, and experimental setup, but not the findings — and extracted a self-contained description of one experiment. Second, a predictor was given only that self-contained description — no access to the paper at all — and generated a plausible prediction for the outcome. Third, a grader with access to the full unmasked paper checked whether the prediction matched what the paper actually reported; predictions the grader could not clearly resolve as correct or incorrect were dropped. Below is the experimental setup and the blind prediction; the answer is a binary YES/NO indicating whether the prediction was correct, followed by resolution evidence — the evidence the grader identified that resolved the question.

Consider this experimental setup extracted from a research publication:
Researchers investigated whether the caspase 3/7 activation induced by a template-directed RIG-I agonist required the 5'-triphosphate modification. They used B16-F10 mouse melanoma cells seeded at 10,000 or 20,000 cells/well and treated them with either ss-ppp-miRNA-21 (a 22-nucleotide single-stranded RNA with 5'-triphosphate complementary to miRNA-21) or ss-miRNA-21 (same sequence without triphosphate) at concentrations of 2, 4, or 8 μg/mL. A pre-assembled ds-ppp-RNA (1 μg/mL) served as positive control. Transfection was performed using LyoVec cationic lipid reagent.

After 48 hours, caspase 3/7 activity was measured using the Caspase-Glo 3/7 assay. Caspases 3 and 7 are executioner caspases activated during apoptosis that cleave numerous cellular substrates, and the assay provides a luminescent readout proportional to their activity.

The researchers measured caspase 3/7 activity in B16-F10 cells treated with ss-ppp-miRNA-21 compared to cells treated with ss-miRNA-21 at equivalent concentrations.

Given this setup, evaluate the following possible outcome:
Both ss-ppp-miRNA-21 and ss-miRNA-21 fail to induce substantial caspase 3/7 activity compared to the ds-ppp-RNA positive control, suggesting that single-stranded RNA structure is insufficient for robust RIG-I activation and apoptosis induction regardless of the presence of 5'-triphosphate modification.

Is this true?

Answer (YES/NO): NO